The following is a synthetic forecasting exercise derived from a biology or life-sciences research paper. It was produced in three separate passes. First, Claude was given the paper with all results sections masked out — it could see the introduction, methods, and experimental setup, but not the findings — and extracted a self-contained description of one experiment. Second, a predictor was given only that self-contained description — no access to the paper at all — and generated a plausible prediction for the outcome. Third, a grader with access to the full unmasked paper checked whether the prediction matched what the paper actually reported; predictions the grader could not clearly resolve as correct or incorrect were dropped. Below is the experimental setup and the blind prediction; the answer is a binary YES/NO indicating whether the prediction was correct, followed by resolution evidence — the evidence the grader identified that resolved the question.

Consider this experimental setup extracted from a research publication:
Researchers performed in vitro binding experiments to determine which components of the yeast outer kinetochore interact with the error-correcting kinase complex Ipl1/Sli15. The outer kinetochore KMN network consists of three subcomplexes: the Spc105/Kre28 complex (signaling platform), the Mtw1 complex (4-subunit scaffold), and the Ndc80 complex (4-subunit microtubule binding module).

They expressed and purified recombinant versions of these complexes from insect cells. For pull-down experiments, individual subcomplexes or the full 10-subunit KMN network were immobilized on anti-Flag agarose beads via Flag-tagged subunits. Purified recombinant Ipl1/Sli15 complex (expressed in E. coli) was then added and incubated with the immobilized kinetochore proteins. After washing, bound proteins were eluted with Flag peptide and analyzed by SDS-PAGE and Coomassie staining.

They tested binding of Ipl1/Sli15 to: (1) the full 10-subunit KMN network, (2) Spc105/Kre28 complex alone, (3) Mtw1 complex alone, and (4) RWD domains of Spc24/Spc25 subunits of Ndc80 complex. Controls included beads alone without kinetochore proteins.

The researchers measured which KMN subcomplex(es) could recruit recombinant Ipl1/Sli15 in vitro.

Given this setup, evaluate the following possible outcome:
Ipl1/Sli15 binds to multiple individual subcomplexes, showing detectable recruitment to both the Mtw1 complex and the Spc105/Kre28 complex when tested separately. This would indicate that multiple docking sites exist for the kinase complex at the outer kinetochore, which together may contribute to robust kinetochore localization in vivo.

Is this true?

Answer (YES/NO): NO